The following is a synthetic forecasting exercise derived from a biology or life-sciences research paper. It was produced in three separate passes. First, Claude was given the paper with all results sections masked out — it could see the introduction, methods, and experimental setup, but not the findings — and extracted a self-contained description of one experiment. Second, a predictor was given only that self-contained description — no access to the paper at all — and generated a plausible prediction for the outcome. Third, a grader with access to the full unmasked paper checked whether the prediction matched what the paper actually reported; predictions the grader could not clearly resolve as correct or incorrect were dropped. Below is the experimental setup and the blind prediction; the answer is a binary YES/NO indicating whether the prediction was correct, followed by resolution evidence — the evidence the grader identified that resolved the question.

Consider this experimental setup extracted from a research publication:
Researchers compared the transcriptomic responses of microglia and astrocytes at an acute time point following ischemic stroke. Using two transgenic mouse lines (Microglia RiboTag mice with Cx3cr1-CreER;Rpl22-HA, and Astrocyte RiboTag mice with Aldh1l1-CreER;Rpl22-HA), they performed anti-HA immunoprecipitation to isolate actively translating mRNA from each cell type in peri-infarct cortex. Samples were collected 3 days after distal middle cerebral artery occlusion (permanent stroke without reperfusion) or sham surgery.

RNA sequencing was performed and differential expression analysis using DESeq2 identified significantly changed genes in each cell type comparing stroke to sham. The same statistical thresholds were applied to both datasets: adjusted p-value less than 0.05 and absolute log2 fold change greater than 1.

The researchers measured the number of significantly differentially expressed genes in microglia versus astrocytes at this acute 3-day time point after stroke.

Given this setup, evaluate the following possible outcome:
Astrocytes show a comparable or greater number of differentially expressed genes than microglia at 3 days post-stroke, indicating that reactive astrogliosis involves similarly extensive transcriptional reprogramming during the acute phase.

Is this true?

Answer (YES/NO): YES